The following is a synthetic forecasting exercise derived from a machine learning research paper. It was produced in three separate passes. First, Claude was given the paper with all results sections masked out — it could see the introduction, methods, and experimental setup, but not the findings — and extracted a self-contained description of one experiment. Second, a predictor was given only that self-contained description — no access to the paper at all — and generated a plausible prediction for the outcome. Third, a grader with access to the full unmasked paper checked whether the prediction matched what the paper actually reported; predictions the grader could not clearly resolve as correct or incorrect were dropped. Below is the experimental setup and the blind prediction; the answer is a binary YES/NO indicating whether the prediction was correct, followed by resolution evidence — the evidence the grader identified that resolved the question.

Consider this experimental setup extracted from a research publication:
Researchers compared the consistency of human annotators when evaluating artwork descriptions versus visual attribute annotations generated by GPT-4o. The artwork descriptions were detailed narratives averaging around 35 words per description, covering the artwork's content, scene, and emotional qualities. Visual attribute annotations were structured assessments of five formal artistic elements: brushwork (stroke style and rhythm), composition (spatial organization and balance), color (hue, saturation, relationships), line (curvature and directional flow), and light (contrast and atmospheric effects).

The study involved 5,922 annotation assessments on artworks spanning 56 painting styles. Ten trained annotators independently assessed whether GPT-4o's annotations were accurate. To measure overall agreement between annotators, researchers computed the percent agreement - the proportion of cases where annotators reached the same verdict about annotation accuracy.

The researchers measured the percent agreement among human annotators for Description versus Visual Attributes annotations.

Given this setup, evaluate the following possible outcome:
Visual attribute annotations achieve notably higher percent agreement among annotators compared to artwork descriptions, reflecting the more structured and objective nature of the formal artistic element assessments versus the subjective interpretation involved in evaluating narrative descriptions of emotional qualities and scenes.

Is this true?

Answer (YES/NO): NO